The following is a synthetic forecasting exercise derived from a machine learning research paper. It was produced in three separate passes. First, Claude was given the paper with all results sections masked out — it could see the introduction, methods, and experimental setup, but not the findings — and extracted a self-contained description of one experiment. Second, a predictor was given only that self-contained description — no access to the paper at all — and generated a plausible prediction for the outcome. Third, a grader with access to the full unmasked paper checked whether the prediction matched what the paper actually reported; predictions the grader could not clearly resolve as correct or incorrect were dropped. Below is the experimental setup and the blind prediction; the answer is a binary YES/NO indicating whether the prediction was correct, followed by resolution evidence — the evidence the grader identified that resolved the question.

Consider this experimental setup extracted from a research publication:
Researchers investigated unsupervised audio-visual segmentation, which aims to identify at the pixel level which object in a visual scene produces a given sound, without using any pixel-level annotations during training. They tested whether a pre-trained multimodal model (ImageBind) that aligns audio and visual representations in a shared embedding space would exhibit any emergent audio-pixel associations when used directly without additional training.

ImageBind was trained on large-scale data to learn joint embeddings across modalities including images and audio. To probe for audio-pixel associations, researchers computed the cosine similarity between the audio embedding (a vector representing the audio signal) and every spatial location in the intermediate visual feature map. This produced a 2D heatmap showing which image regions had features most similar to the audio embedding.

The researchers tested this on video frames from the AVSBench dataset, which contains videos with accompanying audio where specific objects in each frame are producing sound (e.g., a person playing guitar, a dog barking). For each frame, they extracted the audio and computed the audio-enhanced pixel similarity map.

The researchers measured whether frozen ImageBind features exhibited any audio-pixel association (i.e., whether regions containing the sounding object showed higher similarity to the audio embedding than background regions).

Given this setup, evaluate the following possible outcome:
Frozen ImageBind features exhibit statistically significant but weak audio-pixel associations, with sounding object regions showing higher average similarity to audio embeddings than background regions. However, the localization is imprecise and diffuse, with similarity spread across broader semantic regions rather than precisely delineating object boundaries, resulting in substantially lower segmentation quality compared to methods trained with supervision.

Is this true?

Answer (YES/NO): YES